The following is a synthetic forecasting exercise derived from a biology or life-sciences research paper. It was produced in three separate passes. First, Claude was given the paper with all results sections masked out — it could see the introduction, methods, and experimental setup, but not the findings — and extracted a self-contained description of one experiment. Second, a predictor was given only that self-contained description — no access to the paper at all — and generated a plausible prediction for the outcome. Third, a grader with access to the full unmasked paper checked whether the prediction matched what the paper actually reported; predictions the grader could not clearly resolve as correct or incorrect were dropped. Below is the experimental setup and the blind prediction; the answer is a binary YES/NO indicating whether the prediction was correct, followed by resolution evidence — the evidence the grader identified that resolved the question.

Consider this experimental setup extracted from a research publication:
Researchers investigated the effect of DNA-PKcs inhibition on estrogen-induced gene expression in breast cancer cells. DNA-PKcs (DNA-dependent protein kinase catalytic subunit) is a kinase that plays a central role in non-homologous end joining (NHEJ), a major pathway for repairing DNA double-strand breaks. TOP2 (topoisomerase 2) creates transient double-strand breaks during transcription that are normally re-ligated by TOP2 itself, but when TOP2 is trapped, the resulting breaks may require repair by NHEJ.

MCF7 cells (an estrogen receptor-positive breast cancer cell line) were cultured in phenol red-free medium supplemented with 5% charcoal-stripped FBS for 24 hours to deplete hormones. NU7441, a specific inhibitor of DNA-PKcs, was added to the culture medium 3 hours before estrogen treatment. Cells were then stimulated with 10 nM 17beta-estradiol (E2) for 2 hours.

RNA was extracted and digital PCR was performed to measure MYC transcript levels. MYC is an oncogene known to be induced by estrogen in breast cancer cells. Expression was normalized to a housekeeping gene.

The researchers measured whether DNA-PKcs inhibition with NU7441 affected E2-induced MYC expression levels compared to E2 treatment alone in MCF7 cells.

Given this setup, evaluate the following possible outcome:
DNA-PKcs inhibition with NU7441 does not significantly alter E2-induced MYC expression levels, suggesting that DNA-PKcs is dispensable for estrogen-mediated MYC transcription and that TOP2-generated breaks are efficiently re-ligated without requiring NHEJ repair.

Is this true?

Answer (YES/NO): NO